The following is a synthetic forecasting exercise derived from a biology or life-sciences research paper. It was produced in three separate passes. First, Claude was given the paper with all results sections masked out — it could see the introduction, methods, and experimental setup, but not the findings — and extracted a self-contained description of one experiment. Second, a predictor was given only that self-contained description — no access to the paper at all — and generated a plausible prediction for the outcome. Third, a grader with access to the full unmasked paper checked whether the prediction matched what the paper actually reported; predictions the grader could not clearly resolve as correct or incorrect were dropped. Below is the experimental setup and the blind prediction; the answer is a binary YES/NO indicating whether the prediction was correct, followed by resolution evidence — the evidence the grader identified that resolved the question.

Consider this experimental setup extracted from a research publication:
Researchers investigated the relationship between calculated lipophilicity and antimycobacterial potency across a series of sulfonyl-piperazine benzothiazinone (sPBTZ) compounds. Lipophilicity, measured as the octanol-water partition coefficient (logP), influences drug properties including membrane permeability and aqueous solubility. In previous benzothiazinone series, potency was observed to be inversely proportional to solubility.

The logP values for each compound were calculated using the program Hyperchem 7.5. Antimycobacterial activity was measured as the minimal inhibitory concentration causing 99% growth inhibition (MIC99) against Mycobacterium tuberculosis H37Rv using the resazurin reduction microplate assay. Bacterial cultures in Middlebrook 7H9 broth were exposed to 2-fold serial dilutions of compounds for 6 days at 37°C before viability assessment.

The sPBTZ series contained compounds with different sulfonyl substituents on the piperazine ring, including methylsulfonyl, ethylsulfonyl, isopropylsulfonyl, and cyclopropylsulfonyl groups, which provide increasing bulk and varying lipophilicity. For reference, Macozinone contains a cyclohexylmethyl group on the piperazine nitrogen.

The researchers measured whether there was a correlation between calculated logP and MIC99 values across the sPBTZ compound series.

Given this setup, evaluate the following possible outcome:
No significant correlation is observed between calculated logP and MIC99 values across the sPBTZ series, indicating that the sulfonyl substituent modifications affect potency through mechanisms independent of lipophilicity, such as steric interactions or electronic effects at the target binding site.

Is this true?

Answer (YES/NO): NO